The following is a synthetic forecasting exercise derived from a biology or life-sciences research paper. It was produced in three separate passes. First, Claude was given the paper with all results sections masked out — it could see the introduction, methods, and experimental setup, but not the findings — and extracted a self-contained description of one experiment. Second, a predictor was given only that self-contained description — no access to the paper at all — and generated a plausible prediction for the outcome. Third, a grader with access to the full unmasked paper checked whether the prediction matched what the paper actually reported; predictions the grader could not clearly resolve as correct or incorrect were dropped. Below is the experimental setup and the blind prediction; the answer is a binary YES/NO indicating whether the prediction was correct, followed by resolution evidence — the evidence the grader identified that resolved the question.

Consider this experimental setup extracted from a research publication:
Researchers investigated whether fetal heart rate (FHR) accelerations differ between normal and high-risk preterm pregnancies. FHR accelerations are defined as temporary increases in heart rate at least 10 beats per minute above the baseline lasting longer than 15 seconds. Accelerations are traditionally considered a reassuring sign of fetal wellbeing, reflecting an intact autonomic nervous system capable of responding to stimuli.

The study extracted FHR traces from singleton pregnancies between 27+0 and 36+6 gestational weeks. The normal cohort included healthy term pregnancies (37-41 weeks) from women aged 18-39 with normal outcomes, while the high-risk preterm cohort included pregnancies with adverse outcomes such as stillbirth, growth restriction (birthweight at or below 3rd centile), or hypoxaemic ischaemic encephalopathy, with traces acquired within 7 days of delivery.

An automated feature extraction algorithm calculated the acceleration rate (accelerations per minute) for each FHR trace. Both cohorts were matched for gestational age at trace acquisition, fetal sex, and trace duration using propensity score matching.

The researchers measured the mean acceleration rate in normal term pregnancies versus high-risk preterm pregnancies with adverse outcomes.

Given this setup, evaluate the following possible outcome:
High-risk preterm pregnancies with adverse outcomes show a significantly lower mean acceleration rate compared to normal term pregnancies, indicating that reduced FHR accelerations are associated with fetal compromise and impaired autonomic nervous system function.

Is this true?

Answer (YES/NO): YES